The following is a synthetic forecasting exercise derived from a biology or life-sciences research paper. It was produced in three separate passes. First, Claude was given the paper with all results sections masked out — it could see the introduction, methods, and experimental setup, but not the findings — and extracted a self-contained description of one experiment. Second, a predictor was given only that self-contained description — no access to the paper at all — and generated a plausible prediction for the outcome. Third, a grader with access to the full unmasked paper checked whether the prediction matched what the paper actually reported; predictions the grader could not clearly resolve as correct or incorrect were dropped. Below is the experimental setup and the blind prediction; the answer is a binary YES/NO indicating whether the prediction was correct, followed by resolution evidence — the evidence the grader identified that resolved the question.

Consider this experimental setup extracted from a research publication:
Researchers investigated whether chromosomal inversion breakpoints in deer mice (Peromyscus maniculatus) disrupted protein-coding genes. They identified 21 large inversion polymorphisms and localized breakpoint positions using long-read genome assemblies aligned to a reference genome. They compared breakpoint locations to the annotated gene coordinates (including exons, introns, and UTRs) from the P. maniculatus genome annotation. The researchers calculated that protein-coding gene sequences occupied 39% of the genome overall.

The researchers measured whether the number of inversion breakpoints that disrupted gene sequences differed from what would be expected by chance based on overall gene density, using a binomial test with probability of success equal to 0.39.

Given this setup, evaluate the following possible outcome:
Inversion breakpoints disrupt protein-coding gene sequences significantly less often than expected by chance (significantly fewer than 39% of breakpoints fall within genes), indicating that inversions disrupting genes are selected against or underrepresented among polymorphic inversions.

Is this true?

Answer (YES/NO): YES